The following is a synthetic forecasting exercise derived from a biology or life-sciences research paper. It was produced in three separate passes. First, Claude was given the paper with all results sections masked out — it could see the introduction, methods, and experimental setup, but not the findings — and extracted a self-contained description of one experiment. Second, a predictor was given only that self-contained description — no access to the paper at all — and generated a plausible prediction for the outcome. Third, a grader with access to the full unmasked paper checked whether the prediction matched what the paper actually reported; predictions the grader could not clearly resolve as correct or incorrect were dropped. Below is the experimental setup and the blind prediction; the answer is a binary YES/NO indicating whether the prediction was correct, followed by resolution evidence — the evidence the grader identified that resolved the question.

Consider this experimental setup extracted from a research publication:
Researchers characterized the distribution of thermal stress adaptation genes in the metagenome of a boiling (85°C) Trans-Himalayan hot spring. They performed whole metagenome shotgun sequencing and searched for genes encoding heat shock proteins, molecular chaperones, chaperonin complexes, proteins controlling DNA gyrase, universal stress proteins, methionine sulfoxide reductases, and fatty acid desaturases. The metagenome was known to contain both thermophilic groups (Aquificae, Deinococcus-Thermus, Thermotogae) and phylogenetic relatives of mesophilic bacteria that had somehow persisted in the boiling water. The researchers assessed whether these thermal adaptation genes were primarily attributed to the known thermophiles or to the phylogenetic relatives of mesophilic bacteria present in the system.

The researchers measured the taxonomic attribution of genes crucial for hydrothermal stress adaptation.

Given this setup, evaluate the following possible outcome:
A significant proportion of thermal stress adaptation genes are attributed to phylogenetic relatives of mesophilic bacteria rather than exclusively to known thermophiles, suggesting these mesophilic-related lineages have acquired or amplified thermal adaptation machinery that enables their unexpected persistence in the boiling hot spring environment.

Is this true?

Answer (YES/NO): YES